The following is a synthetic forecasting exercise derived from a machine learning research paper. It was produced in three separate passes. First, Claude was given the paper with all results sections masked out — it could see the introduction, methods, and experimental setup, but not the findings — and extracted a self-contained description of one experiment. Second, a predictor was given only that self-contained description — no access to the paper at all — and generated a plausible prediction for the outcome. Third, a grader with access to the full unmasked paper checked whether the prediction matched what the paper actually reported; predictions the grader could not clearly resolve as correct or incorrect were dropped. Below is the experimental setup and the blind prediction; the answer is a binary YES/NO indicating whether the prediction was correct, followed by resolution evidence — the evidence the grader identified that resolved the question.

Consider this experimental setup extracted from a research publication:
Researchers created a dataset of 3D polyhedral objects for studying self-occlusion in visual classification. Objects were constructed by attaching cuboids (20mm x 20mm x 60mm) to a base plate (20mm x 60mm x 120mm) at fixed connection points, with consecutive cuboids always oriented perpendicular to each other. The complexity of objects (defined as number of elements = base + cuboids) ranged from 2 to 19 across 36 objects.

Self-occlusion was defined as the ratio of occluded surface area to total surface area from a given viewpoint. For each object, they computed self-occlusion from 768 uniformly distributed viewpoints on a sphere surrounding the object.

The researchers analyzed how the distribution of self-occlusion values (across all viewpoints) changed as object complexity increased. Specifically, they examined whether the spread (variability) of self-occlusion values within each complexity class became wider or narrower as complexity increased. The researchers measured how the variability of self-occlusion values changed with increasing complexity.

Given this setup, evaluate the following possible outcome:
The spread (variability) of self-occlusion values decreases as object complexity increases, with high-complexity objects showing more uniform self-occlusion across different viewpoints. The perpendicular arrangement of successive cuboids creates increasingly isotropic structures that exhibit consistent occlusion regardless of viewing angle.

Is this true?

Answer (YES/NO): YES